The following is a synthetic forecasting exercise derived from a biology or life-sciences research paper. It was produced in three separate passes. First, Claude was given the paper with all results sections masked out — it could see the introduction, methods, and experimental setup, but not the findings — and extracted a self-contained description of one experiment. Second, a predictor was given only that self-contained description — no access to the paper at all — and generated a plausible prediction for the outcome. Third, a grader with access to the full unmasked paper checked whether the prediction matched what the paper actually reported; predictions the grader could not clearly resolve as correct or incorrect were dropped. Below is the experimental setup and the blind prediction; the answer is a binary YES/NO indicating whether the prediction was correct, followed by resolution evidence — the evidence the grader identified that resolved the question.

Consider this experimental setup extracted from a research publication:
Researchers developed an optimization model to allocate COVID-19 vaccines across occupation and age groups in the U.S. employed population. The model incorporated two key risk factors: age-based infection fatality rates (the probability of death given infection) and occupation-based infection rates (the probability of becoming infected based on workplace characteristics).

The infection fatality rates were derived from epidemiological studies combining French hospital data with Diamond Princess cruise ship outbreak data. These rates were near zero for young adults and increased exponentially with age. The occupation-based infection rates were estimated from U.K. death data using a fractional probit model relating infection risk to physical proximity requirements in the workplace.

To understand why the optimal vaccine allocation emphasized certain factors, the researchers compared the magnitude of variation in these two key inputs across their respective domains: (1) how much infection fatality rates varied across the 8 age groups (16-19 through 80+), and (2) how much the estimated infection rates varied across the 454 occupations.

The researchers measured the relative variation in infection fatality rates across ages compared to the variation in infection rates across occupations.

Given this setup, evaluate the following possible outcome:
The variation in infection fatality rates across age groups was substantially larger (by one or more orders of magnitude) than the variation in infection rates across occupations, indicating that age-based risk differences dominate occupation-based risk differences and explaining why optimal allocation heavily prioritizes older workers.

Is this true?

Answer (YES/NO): YES